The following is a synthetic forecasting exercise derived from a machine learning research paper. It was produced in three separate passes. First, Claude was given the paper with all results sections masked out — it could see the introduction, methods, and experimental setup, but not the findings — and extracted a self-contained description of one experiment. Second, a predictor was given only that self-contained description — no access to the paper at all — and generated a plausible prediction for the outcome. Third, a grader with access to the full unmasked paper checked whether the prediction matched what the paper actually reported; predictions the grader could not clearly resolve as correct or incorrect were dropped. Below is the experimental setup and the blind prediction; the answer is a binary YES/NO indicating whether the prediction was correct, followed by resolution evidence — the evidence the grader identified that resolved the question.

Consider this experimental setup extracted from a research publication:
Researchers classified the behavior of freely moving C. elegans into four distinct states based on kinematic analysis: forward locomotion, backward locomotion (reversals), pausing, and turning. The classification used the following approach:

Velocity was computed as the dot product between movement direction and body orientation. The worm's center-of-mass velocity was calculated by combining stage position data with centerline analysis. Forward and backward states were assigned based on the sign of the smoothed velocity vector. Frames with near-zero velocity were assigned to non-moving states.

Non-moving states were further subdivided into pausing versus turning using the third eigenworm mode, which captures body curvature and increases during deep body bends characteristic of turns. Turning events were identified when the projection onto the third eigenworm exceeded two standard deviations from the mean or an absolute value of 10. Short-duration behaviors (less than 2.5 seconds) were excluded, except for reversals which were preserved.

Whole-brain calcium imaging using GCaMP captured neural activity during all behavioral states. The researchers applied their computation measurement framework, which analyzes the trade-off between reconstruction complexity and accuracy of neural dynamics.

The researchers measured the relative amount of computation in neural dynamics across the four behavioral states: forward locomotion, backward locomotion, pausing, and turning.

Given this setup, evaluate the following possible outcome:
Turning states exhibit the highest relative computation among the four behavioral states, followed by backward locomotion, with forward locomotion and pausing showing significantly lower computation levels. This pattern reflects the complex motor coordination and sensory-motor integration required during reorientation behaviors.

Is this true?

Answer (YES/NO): NO